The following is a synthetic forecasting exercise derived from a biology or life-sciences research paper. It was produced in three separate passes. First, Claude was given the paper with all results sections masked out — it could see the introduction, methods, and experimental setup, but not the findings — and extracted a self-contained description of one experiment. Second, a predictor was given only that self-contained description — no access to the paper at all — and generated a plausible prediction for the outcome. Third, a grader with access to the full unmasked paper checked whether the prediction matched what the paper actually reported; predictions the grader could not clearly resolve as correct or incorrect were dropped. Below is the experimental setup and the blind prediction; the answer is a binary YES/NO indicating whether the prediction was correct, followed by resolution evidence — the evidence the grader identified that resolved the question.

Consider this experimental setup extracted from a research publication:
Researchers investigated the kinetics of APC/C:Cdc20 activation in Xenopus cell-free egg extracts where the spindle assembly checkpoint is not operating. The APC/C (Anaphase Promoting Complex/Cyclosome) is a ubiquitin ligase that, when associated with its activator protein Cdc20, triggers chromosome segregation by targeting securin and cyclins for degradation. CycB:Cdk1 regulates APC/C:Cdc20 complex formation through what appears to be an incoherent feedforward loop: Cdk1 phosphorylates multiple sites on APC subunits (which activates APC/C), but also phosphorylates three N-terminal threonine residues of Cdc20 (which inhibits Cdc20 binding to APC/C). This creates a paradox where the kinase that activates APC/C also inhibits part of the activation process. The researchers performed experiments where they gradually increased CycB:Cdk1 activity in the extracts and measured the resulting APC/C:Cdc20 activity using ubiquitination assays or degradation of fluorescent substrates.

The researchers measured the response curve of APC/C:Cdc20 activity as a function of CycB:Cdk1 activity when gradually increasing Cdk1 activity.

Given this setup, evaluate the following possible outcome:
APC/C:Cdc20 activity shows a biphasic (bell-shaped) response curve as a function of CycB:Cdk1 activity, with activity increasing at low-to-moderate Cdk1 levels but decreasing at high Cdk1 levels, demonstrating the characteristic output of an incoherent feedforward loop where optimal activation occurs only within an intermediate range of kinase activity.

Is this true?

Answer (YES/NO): NO